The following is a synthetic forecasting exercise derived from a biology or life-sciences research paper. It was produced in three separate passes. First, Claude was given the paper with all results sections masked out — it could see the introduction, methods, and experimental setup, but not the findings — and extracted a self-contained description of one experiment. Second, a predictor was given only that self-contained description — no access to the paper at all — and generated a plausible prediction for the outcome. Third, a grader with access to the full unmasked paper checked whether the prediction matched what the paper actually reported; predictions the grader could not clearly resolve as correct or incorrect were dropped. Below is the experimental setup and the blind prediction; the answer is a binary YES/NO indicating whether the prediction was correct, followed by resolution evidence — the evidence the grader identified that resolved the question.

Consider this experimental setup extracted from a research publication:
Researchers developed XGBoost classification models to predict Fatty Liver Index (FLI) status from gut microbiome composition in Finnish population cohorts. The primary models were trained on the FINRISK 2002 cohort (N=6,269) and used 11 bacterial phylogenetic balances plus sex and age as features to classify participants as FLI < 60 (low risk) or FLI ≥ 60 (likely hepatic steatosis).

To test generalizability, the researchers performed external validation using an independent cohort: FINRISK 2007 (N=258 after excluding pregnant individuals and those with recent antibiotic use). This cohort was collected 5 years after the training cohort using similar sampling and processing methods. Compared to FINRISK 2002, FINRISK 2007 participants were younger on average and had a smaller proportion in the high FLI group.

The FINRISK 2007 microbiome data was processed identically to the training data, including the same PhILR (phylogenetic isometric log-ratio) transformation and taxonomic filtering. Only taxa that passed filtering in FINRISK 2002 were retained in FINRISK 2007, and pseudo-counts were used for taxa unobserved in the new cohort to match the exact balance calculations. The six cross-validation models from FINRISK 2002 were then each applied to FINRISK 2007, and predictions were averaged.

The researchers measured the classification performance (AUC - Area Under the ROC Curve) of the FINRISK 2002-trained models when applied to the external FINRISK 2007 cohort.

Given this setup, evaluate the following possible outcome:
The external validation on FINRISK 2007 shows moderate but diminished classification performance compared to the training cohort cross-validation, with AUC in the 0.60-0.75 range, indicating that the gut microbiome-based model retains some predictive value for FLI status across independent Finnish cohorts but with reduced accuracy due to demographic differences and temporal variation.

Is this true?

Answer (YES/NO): NO